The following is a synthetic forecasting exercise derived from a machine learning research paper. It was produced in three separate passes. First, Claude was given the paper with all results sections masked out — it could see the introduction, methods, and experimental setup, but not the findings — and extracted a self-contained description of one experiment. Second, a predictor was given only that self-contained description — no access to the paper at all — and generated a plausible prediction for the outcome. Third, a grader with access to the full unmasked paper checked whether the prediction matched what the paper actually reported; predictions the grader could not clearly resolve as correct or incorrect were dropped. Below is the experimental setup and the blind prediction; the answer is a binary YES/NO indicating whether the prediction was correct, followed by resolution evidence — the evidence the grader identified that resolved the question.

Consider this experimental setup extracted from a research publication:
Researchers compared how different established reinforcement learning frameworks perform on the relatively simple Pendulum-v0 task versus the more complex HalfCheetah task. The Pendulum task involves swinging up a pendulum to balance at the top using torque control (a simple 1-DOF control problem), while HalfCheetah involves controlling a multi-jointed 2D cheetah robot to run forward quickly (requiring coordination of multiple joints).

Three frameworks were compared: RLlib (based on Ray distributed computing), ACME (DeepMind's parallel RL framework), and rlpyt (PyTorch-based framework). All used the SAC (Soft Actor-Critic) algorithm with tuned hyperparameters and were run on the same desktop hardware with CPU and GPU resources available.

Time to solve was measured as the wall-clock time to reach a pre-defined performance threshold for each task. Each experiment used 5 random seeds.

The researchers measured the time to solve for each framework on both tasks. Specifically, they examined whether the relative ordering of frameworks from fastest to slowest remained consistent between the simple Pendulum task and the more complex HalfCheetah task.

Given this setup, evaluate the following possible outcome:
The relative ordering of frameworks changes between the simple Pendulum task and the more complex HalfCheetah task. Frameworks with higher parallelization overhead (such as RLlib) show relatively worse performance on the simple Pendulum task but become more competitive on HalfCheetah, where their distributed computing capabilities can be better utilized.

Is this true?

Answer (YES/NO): NO